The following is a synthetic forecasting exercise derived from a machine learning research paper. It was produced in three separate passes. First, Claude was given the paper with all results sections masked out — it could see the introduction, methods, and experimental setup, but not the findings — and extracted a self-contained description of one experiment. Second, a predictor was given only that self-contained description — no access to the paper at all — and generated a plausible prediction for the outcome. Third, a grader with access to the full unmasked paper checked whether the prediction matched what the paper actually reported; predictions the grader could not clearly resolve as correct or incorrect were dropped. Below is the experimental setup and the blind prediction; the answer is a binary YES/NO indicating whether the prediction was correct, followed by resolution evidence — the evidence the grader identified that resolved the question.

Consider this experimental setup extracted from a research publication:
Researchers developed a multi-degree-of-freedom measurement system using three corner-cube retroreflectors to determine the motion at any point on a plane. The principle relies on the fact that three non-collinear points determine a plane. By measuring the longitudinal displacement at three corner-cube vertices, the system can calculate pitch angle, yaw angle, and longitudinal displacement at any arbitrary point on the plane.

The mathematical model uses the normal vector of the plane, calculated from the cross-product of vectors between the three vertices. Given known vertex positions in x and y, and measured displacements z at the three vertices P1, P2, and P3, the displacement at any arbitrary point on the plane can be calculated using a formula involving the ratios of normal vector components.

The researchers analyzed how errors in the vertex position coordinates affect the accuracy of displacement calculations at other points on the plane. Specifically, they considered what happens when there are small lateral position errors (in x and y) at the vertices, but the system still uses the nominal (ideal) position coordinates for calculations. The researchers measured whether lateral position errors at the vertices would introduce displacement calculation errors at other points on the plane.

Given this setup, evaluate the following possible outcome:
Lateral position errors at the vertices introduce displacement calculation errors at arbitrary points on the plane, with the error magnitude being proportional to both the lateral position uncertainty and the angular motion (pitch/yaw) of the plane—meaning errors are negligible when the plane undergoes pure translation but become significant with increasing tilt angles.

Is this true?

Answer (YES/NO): YES